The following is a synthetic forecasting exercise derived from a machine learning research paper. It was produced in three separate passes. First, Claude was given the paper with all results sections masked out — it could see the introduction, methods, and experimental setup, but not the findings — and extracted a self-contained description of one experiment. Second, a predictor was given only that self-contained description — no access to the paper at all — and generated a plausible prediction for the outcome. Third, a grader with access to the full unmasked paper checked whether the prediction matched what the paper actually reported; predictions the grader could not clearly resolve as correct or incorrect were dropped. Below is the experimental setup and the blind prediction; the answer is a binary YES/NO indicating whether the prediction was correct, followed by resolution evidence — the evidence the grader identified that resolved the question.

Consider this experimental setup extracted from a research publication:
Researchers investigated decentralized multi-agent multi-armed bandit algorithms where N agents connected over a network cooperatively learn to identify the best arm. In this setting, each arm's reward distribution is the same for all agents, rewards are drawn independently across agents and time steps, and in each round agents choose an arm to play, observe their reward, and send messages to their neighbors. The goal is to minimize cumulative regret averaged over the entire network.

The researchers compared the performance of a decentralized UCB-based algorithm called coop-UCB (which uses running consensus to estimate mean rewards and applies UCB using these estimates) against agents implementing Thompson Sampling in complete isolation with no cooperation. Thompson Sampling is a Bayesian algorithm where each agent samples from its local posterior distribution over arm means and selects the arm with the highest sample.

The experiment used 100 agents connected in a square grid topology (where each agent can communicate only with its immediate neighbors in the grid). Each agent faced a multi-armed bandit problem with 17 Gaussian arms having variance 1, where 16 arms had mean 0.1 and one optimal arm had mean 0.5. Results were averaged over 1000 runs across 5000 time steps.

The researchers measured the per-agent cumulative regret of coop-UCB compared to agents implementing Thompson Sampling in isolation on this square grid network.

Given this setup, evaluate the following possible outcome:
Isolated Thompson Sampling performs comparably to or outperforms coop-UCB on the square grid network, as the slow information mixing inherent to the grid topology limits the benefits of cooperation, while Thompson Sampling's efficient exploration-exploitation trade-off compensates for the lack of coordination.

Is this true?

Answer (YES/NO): YES